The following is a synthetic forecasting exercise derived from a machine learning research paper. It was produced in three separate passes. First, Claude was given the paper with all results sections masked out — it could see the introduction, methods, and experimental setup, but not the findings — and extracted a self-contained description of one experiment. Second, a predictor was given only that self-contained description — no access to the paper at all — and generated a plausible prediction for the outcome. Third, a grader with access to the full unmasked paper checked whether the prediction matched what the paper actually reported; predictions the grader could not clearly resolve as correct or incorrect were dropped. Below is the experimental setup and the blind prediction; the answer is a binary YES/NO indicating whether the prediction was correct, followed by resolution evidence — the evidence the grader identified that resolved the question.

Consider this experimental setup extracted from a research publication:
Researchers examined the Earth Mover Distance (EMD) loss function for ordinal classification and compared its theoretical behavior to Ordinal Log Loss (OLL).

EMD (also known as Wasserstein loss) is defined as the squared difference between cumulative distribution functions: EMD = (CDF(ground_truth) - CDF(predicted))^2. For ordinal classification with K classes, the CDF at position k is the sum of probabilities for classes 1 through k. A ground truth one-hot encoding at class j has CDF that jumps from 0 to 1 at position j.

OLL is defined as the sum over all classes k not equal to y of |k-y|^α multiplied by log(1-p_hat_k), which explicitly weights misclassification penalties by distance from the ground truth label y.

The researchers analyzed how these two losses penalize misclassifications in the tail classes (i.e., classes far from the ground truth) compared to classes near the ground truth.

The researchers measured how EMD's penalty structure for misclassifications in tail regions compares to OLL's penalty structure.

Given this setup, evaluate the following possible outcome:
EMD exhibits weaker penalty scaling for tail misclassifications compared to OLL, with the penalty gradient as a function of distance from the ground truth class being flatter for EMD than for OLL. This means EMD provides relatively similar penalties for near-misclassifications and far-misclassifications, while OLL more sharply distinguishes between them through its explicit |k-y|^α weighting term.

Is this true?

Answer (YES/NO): YES